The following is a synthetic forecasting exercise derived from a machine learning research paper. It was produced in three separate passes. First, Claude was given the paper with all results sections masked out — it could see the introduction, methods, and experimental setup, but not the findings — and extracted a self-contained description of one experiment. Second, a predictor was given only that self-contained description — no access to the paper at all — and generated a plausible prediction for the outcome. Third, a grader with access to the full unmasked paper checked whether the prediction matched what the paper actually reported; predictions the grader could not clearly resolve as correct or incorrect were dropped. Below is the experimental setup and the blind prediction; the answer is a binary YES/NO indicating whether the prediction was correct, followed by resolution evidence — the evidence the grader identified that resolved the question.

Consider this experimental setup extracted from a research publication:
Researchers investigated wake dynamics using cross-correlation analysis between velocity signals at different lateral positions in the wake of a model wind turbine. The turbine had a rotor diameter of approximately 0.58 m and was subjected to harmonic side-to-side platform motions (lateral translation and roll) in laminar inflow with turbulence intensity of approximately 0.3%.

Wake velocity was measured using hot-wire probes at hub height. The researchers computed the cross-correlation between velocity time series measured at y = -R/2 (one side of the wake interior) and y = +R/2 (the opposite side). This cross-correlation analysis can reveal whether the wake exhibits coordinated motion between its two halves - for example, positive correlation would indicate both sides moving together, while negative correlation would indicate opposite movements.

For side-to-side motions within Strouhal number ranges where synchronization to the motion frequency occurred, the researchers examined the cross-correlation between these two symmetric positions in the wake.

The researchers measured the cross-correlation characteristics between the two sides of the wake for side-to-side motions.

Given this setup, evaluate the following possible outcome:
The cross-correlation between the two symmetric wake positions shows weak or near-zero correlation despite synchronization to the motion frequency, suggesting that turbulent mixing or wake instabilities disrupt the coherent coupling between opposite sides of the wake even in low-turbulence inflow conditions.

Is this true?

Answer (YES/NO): NO